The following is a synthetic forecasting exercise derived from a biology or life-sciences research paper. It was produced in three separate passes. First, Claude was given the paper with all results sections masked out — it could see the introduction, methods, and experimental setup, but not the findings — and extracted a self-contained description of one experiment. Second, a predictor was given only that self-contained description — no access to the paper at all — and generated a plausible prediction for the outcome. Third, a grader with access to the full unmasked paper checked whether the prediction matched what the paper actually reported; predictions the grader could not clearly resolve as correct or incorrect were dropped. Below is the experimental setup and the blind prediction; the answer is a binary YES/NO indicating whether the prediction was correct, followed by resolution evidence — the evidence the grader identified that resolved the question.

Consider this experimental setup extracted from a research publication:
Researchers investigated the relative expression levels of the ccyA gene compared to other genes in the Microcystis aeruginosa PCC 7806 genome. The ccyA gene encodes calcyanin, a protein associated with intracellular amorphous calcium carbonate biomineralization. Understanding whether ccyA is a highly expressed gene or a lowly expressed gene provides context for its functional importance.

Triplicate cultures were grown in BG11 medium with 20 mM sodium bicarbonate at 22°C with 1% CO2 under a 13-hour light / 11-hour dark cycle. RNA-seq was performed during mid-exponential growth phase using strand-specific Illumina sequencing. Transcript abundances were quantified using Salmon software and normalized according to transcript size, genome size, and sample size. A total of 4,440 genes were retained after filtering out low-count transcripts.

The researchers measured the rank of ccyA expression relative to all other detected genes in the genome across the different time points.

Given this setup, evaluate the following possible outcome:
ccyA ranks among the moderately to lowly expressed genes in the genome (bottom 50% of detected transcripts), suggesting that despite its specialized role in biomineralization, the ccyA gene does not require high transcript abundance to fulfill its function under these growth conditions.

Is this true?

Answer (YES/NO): NO